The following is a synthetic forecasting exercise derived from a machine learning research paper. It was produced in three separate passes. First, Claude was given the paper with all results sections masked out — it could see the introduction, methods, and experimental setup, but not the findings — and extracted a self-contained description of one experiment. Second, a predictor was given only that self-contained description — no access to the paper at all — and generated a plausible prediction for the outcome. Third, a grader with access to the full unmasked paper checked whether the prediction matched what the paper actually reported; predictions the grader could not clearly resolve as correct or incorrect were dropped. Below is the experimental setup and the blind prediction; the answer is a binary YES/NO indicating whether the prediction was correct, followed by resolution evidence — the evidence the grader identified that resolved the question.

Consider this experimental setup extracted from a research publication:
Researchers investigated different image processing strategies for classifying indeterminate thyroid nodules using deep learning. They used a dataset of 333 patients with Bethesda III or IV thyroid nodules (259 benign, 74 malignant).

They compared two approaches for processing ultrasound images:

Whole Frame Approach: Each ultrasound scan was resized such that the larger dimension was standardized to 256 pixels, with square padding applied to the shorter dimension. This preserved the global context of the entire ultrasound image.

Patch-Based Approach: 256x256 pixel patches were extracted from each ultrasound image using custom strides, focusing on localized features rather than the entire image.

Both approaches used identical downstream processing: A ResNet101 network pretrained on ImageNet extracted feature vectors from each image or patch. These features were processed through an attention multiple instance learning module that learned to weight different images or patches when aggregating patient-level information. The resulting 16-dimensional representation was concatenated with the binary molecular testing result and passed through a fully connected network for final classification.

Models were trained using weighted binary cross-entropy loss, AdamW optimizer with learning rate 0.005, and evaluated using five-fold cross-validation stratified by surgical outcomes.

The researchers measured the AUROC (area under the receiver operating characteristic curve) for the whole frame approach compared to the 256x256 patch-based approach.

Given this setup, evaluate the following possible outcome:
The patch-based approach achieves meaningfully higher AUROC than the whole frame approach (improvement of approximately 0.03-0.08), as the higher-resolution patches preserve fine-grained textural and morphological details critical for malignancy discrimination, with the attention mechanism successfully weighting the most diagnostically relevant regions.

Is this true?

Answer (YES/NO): NO